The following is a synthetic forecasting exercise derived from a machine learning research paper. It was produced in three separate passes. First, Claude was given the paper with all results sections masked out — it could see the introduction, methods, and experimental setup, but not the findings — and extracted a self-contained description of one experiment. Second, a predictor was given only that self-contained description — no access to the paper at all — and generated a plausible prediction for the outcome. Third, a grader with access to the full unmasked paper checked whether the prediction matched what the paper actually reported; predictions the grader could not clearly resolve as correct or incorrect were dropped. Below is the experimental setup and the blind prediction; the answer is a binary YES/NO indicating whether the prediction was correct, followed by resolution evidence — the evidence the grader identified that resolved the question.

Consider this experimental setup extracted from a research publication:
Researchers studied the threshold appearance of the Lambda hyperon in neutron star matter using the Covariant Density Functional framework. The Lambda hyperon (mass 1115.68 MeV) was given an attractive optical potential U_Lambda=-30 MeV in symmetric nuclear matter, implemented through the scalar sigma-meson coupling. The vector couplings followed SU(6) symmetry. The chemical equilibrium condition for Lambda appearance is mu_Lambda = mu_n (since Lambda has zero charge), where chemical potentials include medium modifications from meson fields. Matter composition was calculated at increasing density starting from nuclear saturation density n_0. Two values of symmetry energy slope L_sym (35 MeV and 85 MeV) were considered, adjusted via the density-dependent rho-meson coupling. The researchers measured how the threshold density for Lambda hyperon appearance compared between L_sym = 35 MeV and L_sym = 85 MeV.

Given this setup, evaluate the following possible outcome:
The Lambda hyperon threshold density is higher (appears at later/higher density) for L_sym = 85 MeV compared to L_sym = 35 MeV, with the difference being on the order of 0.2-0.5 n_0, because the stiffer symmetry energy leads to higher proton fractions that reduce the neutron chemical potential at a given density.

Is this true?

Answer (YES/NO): NO